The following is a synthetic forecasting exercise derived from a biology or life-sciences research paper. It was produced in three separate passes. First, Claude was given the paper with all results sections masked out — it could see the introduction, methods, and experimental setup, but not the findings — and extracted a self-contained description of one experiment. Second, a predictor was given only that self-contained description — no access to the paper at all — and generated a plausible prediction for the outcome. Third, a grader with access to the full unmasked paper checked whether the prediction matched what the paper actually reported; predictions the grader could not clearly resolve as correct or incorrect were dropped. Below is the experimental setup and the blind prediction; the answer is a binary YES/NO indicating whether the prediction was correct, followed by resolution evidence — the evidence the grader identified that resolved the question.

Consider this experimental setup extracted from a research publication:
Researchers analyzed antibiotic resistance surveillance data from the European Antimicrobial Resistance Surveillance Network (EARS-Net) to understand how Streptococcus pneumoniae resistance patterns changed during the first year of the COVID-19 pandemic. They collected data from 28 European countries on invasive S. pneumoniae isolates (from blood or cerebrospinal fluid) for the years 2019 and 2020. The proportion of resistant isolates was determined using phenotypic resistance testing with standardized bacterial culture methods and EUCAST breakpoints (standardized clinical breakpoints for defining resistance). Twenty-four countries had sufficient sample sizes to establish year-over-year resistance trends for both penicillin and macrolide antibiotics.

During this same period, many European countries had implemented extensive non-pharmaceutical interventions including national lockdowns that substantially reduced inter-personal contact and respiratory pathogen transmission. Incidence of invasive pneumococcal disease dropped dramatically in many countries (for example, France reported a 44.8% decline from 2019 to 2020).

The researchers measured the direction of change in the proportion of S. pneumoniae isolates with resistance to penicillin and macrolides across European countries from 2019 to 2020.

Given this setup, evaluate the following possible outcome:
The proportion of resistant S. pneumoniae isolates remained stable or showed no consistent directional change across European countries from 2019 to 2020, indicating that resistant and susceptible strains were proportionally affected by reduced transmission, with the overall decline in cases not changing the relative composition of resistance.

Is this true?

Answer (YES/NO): NO